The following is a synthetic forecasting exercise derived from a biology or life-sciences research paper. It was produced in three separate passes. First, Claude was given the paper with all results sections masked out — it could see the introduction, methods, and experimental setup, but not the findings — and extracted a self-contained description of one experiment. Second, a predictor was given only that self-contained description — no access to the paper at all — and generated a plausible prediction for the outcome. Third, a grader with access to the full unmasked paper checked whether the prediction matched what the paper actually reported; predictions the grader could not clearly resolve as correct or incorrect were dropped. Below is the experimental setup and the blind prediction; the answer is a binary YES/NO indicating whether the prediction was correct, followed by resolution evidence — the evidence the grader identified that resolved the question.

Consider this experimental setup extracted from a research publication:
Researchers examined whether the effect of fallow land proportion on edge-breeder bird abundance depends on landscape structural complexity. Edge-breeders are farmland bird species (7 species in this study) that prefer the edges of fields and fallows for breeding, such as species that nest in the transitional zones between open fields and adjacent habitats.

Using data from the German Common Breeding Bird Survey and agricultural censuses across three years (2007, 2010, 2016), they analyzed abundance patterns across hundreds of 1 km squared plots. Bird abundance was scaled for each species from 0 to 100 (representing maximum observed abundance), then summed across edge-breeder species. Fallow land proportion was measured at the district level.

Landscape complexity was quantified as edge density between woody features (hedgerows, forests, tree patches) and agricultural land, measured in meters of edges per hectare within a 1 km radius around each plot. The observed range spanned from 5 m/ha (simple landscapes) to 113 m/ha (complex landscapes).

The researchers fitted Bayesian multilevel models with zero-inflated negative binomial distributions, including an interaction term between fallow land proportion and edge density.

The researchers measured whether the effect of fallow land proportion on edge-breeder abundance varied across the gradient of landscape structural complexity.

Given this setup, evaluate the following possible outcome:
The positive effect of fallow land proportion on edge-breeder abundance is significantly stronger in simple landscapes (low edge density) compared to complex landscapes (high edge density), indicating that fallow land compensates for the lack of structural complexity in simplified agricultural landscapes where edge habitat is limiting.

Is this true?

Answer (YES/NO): NO